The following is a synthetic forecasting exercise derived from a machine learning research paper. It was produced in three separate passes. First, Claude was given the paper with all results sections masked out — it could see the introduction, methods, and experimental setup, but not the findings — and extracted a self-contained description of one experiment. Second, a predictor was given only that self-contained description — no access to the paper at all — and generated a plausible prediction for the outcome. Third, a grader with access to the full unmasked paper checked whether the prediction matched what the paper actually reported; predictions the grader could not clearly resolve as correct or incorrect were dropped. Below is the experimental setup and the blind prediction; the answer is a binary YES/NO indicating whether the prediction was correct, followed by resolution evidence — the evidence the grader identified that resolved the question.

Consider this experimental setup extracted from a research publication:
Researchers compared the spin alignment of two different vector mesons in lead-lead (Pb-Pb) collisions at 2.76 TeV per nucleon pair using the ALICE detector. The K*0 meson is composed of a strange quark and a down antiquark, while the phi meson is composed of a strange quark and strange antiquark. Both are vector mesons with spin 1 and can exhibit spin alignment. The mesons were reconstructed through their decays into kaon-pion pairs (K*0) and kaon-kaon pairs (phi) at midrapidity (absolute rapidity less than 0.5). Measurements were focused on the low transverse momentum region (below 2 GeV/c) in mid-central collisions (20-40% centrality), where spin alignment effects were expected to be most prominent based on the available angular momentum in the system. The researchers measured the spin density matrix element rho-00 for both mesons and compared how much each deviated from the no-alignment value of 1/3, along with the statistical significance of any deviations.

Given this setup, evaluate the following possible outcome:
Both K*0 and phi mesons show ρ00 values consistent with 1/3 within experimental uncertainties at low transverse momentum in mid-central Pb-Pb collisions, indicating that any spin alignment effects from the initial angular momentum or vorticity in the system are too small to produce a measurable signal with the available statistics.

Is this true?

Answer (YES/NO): NO